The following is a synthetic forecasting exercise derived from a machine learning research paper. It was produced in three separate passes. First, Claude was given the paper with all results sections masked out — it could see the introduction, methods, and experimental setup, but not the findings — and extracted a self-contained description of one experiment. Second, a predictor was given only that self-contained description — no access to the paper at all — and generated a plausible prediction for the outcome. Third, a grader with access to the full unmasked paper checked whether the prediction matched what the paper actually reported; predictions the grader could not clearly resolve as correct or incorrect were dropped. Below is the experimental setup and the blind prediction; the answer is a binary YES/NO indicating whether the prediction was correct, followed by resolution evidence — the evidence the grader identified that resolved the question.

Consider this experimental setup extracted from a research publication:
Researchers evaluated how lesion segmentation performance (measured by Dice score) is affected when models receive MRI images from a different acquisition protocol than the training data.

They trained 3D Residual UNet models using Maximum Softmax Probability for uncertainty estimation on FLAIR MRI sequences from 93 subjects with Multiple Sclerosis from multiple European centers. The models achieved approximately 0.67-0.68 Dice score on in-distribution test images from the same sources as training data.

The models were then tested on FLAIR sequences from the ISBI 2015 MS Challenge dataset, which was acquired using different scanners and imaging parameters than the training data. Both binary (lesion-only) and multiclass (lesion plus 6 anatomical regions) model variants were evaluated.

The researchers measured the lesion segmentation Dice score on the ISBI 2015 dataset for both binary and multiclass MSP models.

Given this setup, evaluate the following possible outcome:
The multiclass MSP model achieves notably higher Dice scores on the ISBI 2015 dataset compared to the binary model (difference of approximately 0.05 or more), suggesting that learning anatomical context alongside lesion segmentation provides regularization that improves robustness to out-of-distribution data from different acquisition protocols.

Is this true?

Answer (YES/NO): NO